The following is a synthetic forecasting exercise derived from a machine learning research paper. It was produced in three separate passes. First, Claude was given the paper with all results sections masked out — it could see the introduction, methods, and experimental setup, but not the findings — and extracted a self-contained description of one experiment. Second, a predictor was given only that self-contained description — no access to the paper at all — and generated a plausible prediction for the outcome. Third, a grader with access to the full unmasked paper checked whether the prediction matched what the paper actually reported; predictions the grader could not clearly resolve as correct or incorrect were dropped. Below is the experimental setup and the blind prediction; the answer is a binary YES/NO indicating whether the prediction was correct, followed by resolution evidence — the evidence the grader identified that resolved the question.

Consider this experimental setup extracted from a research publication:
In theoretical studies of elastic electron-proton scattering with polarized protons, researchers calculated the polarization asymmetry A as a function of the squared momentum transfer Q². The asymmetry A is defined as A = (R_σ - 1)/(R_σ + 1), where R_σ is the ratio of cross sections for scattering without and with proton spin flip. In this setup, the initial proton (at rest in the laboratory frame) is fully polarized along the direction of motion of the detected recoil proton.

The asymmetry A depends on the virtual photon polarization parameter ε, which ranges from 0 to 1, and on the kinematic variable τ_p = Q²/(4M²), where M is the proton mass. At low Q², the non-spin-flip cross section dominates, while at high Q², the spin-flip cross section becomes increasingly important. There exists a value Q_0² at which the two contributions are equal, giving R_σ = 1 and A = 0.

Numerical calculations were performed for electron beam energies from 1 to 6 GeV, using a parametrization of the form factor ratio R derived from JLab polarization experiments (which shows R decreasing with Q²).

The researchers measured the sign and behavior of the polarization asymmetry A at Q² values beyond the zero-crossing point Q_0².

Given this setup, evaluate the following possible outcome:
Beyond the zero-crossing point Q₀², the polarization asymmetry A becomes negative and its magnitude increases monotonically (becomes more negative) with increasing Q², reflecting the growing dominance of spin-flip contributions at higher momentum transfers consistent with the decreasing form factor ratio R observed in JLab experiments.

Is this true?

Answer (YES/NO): YES